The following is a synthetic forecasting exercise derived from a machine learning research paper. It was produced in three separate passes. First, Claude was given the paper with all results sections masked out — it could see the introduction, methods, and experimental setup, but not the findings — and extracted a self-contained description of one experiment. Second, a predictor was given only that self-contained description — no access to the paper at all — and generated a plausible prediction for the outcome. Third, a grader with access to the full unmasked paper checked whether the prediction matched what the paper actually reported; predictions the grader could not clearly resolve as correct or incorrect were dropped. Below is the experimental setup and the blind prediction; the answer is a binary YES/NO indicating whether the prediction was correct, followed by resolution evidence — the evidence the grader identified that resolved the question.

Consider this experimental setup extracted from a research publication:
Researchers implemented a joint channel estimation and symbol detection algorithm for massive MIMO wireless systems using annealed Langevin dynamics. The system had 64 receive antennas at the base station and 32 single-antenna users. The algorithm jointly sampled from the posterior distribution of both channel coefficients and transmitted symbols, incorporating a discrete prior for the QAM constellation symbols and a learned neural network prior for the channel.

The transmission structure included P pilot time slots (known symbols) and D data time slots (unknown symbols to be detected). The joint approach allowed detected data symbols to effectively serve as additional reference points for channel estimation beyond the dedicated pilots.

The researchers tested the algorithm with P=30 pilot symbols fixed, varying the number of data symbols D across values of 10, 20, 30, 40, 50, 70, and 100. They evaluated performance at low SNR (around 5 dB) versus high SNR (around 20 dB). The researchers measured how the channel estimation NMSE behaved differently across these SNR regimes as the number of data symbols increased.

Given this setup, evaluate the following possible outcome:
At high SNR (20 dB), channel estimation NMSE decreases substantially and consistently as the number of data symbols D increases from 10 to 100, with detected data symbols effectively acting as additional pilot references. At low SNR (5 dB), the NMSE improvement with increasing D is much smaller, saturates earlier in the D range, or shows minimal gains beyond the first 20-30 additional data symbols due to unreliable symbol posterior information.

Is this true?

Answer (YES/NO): YES